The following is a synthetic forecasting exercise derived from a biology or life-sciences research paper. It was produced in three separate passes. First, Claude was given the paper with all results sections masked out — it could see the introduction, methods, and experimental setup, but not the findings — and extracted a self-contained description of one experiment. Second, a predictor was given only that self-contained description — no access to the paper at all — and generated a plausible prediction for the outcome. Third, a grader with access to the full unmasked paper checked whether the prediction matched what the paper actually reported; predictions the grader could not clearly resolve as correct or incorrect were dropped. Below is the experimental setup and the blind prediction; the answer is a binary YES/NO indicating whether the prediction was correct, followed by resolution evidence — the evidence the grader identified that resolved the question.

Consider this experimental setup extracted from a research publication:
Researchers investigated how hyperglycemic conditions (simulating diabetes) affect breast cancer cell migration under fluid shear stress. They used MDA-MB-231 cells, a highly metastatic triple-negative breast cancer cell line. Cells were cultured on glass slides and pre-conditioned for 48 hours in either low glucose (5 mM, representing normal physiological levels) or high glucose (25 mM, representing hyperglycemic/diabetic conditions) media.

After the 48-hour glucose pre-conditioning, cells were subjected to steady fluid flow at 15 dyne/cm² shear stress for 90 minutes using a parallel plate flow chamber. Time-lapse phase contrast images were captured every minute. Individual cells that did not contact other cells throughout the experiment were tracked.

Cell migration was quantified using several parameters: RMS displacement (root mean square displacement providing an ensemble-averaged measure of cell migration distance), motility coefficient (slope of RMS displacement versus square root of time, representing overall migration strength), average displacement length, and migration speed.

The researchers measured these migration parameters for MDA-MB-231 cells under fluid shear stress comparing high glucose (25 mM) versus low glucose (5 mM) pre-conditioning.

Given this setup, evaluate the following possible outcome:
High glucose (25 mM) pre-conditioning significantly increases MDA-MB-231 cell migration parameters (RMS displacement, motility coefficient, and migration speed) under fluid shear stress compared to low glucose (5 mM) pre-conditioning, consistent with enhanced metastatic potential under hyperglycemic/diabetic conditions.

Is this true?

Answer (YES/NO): YES